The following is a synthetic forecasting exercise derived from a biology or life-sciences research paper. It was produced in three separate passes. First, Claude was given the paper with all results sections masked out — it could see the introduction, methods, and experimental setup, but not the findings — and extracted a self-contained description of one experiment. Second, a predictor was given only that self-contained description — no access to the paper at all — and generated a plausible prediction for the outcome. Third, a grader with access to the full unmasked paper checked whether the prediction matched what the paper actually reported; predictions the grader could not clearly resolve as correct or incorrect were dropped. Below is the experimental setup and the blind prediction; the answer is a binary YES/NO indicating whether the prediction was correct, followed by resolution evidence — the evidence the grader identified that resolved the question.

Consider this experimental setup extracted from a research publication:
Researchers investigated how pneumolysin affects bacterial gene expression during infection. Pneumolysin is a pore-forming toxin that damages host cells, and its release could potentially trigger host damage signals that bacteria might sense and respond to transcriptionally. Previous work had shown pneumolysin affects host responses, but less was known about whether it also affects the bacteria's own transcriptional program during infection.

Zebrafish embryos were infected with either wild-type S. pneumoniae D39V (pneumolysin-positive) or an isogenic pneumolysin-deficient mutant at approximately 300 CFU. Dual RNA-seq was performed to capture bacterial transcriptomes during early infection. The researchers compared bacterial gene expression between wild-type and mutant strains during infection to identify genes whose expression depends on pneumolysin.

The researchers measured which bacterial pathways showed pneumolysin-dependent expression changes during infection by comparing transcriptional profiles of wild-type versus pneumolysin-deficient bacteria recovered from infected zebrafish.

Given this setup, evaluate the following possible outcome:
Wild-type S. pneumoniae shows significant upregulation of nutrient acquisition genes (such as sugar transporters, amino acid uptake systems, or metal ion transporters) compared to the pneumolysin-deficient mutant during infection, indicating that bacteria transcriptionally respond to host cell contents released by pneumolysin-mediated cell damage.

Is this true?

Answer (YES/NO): YES